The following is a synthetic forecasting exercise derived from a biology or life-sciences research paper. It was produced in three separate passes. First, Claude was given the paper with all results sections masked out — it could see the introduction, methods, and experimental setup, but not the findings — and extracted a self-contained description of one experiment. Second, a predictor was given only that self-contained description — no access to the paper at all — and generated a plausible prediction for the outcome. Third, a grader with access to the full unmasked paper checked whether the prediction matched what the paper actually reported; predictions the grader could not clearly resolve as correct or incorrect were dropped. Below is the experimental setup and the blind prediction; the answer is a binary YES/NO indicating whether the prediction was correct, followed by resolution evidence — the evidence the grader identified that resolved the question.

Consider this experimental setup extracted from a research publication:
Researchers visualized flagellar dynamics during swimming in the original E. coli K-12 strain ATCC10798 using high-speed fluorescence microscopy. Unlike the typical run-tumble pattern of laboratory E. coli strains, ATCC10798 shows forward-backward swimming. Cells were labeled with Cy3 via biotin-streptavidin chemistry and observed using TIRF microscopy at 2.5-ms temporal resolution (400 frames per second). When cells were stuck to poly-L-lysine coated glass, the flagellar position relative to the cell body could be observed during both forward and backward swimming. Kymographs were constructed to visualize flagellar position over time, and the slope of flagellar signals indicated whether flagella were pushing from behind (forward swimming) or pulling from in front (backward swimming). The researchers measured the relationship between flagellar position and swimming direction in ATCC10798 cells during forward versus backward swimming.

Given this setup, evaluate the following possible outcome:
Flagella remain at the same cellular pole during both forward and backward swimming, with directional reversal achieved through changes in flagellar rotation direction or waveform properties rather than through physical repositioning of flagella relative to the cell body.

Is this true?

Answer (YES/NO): YES